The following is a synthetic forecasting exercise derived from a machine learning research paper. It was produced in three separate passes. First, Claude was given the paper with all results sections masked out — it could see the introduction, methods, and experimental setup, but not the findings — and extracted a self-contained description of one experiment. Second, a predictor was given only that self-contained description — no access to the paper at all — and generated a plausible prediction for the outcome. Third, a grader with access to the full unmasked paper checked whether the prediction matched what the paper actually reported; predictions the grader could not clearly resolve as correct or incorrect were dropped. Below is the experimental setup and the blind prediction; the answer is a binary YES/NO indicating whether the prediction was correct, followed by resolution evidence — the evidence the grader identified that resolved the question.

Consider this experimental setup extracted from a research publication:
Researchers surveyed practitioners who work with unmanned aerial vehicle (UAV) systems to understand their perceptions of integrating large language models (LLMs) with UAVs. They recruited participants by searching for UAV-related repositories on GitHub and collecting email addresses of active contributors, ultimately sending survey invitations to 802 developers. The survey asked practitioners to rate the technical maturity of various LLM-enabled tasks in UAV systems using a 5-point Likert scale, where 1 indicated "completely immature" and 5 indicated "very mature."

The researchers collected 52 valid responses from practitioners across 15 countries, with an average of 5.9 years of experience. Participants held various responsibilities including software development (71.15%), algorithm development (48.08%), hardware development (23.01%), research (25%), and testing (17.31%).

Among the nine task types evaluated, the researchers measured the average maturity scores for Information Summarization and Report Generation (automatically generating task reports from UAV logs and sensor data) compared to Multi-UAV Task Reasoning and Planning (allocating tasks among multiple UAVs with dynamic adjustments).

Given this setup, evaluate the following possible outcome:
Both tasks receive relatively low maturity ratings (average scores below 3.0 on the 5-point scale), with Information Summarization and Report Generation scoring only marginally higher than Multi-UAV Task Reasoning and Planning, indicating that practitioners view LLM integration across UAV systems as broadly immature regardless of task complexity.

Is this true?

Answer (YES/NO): NO